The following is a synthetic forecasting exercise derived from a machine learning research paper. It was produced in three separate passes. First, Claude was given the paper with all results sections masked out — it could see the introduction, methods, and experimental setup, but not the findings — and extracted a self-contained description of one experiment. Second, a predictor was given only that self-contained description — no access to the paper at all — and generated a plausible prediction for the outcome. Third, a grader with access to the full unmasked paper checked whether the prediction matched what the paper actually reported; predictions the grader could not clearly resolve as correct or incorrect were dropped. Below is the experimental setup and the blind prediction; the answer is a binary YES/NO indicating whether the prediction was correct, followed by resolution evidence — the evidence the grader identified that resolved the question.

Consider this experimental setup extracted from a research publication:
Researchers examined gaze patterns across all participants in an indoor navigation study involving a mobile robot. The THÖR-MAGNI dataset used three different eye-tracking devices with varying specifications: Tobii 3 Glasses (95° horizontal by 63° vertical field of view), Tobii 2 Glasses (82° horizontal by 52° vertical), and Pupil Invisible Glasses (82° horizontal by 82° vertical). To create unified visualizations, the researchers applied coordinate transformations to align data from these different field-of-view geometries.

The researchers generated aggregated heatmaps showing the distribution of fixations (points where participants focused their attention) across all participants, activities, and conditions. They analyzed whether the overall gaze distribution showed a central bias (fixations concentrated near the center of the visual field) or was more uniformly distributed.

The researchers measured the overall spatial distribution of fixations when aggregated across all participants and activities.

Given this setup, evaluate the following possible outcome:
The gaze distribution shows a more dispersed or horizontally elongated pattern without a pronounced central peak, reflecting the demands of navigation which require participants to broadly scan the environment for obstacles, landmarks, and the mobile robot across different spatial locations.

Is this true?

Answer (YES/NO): NO